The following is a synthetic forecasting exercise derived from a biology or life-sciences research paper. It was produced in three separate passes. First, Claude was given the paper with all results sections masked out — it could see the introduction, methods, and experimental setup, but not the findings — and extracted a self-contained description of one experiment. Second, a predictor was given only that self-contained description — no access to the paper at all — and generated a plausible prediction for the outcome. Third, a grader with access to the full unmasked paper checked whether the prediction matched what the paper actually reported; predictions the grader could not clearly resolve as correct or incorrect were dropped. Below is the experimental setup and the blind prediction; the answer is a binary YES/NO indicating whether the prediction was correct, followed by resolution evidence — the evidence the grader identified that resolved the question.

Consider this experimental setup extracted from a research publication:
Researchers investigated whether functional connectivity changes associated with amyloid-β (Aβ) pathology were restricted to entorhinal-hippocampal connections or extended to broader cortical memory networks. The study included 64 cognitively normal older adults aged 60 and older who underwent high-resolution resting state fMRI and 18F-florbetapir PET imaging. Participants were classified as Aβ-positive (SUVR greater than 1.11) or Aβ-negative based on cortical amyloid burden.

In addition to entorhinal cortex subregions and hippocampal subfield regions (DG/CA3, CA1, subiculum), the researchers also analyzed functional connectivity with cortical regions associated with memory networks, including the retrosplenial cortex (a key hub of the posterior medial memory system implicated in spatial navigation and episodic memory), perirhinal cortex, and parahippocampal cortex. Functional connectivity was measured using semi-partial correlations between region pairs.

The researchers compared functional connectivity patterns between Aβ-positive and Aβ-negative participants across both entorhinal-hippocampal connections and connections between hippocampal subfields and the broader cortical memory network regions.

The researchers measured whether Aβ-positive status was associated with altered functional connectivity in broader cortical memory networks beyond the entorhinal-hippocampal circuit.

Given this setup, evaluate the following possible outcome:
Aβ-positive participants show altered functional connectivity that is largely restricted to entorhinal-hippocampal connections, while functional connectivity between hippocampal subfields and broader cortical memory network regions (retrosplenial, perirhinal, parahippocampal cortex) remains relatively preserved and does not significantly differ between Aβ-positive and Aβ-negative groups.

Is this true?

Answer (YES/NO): NO